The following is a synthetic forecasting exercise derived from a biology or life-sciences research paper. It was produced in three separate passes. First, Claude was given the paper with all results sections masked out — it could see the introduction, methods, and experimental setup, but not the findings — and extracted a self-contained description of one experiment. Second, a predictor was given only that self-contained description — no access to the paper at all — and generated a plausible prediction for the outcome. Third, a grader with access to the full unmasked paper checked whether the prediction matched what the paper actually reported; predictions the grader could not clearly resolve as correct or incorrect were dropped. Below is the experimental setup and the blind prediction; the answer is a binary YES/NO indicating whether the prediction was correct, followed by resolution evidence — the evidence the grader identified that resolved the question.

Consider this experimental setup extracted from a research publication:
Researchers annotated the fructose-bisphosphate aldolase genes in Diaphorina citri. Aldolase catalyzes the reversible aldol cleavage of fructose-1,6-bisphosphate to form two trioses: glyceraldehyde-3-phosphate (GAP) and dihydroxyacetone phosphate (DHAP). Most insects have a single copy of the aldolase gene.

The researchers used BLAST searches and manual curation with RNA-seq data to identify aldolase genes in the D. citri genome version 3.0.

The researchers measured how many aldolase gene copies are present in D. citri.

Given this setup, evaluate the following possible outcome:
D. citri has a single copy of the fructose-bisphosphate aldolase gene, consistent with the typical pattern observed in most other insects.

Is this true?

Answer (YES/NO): NO